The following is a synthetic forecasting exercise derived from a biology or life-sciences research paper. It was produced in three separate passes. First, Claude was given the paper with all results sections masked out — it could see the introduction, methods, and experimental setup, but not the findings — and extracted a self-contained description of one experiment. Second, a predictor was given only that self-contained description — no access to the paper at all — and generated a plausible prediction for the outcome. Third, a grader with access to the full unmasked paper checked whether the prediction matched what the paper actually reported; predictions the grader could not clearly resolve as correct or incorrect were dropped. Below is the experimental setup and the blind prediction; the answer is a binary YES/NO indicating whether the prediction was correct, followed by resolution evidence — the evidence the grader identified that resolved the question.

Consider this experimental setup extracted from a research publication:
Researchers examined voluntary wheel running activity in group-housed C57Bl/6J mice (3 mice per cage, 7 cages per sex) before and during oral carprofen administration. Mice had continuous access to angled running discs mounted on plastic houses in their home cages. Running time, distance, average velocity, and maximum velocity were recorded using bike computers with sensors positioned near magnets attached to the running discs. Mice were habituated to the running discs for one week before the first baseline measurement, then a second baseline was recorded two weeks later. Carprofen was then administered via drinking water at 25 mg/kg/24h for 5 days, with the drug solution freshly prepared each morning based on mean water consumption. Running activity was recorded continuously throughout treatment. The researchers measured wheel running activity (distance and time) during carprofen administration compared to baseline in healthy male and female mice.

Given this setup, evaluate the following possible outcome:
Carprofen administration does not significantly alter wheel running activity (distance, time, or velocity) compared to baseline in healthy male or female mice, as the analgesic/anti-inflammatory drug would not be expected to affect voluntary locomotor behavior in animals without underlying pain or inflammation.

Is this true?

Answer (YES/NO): NO